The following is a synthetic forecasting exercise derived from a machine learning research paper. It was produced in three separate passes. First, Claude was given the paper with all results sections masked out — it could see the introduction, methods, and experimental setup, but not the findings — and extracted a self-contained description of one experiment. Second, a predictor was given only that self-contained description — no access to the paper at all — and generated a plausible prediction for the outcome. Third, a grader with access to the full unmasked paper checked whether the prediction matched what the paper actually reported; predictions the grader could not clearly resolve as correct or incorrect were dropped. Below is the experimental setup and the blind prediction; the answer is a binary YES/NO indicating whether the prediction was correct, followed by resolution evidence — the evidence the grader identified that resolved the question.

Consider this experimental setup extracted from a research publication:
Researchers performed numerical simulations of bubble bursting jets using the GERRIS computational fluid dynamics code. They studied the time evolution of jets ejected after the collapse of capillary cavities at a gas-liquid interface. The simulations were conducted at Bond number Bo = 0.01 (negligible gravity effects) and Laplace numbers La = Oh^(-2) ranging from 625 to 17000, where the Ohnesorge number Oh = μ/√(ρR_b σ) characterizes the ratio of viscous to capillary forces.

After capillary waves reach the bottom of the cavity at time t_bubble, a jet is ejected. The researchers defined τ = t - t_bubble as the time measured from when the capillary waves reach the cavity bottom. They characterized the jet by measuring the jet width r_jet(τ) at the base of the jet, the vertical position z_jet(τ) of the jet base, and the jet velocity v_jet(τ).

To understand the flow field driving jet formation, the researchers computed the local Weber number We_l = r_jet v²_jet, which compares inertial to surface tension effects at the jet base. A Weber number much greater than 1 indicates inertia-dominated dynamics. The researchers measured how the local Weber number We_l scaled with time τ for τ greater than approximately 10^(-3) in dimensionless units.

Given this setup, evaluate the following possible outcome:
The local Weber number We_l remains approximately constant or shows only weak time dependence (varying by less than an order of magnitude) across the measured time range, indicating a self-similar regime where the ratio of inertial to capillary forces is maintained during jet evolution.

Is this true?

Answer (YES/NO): NO